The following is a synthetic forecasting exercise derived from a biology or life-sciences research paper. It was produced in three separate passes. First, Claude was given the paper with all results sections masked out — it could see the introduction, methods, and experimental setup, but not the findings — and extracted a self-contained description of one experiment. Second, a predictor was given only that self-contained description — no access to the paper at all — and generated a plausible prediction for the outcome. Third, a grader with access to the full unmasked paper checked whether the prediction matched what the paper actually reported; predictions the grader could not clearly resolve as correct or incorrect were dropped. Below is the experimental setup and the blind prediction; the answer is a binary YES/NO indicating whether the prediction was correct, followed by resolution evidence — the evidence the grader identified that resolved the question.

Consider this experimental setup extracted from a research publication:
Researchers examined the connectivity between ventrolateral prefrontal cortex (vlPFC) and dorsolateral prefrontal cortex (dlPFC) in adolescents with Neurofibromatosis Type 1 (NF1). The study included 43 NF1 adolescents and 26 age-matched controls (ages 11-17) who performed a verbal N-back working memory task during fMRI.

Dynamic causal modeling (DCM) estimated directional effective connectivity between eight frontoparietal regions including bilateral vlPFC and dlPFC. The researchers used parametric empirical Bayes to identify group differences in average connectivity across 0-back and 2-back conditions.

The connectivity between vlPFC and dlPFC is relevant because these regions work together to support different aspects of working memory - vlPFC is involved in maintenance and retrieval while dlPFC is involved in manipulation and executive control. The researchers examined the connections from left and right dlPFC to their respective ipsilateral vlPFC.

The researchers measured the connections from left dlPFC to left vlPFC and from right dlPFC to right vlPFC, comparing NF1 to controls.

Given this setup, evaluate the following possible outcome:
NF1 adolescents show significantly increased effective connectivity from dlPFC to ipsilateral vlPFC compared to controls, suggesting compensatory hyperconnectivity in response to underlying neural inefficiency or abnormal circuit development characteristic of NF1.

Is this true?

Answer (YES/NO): YES